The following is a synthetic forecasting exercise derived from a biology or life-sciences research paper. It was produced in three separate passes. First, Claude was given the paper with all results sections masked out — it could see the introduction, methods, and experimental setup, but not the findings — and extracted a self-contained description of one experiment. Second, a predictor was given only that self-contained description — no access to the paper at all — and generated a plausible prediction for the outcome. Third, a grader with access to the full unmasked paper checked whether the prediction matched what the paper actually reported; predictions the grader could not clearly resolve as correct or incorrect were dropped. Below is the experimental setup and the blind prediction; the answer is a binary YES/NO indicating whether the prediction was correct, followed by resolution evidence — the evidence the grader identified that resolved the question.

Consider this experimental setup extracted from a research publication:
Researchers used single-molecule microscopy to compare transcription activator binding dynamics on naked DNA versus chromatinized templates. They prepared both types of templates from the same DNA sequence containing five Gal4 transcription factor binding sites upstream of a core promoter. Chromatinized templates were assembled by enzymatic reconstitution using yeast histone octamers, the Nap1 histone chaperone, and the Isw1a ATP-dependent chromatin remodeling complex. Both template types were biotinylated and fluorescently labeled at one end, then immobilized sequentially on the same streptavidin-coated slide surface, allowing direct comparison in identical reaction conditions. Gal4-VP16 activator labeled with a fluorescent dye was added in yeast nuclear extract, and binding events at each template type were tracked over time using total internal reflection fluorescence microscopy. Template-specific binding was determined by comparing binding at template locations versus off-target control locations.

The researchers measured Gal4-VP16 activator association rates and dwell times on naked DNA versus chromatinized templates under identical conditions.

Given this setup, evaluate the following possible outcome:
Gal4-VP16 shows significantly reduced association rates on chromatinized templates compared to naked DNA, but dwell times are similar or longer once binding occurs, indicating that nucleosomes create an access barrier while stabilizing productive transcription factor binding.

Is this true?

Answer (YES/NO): NO